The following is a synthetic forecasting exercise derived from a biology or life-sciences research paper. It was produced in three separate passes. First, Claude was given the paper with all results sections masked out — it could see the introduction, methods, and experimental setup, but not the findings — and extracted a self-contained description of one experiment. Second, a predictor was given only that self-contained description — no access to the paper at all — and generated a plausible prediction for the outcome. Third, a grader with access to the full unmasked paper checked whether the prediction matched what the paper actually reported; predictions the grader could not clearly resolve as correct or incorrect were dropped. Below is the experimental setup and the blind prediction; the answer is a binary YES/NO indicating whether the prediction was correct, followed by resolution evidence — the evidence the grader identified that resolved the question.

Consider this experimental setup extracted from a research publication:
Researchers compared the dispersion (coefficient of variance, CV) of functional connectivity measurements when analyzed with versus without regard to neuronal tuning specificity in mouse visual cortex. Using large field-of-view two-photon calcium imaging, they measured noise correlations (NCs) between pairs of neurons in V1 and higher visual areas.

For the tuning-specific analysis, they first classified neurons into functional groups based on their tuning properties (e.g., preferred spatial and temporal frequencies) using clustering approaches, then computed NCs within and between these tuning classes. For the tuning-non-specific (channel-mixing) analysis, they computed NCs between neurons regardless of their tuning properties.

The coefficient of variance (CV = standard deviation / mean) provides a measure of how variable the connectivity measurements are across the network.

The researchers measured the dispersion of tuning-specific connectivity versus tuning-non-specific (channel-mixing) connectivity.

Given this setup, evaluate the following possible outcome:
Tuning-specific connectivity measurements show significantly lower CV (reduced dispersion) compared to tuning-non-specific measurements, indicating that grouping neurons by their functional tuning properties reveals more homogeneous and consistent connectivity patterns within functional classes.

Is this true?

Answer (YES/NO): NO